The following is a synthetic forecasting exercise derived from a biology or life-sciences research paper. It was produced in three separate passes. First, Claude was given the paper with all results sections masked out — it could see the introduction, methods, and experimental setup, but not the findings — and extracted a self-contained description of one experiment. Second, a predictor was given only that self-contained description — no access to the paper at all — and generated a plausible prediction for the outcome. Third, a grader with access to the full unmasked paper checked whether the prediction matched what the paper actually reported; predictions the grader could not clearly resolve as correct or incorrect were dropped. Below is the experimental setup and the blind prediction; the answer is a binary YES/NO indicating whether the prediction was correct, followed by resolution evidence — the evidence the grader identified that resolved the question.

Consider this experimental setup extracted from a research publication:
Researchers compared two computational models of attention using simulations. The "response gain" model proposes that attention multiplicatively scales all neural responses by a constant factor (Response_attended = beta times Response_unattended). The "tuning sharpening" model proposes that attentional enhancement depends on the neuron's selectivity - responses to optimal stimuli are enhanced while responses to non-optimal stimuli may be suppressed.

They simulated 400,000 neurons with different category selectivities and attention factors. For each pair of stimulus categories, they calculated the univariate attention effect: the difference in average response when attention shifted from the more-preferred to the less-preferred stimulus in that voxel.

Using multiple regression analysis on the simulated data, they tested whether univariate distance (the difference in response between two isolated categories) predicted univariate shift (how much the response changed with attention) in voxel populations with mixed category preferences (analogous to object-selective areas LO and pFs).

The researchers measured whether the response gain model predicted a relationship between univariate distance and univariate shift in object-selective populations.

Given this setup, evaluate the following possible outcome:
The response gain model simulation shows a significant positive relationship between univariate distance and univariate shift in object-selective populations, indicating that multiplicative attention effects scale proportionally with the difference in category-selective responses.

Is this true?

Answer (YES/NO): NO